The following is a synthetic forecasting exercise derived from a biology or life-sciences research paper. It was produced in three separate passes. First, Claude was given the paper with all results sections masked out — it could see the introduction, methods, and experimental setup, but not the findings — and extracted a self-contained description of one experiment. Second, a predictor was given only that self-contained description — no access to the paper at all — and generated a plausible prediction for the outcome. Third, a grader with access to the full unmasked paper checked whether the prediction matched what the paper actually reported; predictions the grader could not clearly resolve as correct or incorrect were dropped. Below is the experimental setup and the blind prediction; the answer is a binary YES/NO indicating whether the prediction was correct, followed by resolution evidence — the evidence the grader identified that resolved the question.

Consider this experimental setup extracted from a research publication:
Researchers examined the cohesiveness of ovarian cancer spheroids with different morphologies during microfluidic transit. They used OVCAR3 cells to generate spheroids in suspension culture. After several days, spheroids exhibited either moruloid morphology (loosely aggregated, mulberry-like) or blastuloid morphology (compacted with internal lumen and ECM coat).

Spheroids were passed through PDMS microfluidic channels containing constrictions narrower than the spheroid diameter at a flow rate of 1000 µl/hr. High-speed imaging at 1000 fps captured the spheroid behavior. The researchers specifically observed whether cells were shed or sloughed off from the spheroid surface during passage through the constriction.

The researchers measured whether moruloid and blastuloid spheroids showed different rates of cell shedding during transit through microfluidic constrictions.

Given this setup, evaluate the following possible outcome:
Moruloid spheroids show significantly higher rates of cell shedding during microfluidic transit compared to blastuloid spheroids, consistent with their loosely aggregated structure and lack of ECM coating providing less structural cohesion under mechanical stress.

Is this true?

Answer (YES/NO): YES